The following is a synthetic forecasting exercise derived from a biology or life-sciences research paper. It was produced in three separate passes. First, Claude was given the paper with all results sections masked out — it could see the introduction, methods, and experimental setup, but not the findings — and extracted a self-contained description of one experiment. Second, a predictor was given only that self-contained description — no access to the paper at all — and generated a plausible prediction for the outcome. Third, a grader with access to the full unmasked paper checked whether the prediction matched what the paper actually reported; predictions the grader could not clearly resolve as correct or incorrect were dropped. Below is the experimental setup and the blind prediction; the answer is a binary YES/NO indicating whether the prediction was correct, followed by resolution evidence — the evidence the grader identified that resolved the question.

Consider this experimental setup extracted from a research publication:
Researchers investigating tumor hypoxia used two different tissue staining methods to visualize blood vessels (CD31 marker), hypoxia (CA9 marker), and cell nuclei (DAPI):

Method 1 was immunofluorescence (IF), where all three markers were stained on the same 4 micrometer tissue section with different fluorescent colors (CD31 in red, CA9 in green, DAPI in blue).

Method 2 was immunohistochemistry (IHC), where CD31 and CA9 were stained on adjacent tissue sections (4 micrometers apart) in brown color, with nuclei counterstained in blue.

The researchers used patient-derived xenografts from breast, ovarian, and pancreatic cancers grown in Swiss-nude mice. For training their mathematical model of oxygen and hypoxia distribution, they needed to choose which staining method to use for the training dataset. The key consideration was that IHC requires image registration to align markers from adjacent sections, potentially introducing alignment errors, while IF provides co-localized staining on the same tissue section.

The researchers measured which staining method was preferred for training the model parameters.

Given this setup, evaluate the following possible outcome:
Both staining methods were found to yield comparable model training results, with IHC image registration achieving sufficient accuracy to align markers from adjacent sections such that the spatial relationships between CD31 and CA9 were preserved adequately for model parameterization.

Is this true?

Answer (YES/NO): NO